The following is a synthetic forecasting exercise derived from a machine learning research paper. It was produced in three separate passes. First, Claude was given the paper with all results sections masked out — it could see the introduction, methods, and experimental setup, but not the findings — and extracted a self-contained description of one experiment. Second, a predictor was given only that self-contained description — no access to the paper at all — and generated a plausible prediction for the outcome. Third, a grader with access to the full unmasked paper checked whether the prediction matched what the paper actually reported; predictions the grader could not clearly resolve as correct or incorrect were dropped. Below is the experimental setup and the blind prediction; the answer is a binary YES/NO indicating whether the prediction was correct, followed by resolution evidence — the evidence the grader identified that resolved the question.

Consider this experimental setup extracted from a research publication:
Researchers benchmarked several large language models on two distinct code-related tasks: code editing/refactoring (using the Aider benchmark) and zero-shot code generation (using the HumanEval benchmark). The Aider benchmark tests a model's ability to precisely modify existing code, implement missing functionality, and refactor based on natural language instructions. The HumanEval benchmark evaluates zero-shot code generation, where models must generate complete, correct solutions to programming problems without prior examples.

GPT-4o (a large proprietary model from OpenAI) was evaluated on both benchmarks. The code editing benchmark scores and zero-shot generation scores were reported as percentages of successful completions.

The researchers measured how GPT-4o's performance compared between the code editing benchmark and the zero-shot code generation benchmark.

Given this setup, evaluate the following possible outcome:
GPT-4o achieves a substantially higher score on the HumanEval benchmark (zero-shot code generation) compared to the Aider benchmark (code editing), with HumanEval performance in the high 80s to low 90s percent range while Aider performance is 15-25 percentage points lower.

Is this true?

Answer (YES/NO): NO